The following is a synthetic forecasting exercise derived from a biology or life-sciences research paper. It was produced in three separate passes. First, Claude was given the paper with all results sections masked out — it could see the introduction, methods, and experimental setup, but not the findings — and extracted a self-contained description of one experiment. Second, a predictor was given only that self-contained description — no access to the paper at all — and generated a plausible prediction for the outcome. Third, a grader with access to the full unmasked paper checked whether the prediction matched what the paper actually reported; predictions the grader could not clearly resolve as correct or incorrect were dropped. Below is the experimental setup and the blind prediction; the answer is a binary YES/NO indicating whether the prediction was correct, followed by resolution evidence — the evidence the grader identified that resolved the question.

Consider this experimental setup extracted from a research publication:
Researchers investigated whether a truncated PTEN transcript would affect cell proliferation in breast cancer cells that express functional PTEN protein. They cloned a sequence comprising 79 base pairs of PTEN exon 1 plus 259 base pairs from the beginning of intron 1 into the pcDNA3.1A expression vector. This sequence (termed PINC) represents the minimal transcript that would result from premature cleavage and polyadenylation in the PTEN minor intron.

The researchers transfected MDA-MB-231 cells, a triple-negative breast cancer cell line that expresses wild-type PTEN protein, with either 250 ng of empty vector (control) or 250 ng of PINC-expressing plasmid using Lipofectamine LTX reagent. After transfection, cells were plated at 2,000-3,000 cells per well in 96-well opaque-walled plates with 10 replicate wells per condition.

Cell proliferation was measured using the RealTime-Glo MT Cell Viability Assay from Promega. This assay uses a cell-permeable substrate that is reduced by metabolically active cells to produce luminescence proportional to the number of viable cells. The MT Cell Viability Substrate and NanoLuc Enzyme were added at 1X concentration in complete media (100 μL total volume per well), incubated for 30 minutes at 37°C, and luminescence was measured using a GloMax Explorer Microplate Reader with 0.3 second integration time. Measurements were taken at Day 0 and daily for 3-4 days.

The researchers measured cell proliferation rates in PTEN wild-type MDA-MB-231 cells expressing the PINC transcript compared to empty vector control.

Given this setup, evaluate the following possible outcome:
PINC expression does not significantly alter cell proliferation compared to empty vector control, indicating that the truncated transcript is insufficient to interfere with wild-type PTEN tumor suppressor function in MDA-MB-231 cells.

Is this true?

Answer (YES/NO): NO